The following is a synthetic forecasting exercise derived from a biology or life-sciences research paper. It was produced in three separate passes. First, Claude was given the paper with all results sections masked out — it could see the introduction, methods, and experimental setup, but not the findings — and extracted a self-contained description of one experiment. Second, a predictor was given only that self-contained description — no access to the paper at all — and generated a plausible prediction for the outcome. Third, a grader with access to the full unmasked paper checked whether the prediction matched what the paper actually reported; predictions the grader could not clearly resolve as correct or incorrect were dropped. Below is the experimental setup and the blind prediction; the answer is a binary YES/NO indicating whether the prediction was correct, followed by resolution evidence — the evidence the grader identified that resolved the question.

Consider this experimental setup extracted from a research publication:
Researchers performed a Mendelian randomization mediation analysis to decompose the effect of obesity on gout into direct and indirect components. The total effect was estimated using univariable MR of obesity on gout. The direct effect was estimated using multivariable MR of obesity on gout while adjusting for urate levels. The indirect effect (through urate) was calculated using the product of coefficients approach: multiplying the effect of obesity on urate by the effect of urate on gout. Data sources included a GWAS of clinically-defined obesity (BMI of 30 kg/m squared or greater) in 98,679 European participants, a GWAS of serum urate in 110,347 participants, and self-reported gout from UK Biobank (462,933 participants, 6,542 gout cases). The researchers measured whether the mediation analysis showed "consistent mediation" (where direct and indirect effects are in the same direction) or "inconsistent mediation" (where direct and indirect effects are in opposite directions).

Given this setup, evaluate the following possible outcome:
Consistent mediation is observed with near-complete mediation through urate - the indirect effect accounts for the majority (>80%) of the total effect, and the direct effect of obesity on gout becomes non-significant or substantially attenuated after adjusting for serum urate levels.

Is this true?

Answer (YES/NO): NO